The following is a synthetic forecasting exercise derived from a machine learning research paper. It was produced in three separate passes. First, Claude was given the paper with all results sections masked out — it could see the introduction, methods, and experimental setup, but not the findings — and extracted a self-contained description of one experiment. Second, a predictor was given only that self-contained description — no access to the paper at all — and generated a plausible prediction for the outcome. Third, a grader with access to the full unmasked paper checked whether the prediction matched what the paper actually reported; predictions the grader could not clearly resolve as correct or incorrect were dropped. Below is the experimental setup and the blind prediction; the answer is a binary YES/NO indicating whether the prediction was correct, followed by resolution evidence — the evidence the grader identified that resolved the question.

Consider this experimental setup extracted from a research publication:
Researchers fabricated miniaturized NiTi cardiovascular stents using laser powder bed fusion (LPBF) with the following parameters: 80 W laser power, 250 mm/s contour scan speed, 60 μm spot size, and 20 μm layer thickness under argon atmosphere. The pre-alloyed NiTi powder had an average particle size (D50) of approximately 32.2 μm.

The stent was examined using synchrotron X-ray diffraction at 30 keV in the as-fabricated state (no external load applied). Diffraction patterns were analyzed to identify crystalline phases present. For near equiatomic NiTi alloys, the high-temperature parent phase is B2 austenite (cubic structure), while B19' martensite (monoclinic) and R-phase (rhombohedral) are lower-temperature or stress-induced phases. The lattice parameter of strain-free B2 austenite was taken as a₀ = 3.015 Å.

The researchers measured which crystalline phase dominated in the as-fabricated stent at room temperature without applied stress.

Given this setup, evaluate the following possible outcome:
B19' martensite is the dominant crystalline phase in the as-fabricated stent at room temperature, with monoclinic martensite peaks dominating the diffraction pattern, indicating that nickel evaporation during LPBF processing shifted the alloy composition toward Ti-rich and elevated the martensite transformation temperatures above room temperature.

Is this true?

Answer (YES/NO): NO